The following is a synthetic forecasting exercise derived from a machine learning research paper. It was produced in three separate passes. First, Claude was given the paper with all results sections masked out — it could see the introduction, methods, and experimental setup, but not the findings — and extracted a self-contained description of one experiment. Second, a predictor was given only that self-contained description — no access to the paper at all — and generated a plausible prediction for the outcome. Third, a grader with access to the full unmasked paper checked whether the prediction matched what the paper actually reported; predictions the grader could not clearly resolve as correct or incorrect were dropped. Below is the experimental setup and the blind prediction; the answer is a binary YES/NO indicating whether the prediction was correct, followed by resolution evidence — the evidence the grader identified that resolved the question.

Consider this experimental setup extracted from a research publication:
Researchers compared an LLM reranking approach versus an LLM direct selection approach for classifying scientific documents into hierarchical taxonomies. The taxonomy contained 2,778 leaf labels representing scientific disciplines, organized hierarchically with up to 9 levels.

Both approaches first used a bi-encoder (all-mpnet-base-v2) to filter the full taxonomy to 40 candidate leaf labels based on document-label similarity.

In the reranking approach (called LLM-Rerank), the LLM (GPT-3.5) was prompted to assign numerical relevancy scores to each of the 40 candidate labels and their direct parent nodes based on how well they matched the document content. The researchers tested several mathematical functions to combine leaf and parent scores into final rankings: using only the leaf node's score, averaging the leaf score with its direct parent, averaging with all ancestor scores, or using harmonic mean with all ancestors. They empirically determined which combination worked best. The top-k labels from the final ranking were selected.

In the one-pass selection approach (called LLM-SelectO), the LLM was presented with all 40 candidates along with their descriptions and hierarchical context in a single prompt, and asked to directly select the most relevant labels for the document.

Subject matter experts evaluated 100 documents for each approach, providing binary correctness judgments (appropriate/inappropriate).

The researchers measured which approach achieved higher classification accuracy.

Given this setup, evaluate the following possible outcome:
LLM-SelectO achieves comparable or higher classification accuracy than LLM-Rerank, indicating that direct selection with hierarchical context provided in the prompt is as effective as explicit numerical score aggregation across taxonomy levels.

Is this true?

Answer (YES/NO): NO